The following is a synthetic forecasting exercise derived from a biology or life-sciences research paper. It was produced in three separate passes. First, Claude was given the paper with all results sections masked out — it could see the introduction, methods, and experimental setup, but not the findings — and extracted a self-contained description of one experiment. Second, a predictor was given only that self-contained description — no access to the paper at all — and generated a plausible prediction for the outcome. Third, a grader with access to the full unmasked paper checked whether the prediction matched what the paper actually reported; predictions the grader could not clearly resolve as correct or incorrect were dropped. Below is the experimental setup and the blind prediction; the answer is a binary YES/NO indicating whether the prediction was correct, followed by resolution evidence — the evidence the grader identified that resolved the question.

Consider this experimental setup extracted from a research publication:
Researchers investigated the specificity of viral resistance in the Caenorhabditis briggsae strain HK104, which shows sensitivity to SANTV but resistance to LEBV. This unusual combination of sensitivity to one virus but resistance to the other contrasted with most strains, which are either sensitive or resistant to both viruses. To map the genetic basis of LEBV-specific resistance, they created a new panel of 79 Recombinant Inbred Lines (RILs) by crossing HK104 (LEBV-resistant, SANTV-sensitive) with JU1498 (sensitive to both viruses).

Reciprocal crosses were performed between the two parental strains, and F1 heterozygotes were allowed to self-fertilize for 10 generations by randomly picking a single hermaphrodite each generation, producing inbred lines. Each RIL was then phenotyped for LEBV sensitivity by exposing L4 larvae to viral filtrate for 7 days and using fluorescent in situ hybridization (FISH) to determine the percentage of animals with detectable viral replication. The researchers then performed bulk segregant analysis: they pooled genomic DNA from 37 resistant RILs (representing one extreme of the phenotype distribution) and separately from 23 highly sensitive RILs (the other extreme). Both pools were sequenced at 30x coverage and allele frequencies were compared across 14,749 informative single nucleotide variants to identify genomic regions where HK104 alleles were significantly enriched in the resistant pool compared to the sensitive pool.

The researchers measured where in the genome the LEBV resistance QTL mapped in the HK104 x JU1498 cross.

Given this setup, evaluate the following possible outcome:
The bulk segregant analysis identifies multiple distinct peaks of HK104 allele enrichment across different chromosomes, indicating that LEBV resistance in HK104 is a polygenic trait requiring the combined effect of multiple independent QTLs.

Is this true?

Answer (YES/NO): NO